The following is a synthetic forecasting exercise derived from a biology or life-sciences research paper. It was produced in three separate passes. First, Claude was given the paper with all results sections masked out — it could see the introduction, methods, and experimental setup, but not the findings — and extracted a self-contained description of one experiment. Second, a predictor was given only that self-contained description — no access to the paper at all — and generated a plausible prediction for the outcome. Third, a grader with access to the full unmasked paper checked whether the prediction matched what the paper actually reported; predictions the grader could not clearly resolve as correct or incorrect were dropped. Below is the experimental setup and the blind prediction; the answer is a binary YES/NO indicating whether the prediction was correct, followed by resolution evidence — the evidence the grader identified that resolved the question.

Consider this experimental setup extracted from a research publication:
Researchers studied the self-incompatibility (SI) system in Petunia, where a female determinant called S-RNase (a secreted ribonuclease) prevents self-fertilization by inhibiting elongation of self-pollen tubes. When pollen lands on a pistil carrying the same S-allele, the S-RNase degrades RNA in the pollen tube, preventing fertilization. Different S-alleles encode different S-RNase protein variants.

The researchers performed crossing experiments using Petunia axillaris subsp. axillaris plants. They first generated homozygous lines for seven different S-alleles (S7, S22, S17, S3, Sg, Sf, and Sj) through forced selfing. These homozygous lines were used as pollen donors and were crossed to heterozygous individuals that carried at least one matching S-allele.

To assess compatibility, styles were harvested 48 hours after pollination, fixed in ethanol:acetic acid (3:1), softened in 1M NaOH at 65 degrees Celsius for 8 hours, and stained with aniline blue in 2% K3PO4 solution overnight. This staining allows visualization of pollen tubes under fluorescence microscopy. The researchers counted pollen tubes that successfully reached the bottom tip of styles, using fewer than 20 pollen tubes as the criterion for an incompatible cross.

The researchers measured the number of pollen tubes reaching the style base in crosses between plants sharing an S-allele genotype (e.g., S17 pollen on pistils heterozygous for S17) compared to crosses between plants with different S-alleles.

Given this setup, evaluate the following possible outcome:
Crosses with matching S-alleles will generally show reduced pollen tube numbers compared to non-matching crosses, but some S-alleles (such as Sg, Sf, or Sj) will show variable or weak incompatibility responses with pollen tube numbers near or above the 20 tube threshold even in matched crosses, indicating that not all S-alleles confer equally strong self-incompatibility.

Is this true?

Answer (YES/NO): NO